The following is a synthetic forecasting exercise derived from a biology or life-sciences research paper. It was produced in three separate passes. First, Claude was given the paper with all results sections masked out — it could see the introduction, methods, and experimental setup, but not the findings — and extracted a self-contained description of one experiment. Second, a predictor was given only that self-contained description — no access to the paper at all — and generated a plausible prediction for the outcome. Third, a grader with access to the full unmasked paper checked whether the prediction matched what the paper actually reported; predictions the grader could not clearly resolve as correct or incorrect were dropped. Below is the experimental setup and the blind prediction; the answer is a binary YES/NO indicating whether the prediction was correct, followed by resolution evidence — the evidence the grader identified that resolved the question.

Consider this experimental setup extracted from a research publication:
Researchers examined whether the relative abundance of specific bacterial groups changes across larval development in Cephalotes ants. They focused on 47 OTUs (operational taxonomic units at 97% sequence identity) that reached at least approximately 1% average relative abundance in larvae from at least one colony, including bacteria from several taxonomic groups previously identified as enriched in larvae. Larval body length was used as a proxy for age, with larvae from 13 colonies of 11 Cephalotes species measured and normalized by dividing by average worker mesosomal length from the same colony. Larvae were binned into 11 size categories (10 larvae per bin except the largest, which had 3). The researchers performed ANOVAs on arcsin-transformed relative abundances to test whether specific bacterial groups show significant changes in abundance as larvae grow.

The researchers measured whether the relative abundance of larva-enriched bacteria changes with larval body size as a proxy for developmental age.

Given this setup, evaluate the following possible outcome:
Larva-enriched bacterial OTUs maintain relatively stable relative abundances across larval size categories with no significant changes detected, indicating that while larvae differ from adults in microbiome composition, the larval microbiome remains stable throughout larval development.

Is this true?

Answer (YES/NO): NO